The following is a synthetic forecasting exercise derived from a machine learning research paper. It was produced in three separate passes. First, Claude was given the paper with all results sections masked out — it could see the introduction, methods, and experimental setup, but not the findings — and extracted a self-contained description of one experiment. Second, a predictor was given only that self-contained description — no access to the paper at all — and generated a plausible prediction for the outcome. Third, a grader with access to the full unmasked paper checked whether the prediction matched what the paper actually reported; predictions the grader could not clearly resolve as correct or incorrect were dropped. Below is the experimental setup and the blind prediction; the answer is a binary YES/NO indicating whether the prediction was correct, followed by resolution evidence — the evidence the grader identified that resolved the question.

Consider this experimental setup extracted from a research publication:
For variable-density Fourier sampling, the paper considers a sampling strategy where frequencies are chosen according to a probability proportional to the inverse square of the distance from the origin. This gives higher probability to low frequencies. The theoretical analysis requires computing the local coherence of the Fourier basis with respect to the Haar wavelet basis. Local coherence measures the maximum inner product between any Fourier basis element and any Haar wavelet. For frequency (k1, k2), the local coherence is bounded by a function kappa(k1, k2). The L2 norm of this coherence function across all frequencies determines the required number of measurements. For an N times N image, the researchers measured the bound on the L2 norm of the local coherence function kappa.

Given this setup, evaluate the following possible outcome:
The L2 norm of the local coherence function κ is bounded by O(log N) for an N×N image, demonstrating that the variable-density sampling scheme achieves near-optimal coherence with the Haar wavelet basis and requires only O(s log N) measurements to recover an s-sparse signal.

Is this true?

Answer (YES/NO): NO